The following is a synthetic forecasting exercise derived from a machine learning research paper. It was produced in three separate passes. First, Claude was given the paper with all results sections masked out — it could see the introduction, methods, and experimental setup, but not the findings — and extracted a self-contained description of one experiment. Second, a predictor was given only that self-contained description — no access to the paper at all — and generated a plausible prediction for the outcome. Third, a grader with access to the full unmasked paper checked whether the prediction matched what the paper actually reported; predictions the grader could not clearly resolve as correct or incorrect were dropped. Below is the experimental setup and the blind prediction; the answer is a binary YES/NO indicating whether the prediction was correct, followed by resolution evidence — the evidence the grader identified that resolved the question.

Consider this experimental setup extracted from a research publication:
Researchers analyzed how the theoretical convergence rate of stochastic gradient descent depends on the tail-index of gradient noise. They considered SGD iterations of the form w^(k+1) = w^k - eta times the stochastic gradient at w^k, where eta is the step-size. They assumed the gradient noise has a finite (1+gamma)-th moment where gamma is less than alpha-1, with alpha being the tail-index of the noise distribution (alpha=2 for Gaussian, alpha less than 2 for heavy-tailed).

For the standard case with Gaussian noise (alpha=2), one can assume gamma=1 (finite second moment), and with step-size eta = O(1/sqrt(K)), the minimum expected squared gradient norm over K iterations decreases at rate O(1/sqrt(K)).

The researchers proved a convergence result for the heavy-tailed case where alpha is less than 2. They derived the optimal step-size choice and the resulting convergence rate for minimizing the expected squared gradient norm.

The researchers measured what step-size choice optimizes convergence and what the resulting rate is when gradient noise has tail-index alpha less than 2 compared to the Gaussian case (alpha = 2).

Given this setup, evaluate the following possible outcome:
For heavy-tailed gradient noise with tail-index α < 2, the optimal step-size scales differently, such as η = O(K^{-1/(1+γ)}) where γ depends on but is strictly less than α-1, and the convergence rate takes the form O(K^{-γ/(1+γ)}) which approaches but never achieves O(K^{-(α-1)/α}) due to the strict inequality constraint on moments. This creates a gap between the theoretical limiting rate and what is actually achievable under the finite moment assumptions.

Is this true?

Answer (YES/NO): YES